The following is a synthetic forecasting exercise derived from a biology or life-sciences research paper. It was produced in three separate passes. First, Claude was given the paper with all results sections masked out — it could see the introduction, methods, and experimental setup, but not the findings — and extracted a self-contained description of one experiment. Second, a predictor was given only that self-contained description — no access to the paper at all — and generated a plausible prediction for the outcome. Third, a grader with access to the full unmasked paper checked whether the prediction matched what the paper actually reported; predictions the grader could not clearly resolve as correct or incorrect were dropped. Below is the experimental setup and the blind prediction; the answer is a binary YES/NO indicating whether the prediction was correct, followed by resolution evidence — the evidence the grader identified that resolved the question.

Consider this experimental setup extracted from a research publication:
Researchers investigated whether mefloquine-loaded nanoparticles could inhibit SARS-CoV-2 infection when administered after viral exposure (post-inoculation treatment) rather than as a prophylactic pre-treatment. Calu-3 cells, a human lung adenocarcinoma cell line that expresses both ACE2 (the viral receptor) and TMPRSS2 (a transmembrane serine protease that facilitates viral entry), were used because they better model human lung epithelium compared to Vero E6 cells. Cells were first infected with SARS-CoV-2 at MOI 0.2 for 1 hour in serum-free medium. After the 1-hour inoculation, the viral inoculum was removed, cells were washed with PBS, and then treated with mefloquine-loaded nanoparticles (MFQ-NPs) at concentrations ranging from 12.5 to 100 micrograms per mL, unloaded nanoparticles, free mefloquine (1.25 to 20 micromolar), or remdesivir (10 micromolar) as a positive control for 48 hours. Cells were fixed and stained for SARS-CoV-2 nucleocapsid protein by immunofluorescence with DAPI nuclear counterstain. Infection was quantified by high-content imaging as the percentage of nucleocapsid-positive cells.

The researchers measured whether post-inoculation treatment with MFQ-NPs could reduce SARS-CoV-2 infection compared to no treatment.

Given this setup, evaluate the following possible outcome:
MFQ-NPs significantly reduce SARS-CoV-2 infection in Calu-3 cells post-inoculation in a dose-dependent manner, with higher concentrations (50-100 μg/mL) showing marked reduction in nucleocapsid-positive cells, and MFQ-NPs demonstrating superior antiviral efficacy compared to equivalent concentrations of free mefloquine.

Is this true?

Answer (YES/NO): NO